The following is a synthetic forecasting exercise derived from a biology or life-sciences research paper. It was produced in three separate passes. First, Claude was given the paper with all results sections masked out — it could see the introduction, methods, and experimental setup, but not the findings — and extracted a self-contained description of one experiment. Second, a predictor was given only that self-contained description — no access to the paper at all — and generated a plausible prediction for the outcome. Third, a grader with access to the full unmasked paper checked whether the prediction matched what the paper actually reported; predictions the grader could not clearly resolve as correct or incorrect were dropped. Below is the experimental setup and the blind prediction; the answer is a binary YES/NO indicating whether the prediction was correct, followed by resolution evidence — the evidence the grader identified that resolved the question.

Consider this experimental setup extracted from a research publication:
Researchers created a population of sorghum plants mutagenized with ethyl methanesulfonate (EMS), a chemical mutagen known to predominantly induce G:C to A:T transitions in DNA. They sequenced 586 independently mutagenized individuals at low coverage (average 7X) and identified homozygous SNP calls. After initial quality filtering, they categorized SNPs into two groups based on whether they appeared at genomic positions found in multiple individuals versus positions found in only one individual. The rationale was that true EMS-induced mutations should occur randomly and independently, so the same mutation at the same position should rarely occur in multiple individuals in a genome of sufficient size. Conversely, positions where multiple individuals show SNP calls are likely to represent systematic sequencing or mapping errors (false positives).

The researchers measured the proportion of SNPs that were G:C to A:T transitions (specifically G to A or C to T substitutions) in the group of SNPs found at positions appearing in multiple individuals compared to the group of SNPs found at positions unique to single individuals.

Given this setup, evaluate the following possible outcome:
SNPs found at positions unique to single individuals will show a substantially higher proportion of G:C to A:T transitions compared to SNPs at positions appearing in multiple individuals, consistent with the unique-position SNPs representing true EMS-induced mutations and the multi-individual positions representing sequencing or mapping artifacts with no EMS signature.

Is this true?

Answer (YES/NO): YES